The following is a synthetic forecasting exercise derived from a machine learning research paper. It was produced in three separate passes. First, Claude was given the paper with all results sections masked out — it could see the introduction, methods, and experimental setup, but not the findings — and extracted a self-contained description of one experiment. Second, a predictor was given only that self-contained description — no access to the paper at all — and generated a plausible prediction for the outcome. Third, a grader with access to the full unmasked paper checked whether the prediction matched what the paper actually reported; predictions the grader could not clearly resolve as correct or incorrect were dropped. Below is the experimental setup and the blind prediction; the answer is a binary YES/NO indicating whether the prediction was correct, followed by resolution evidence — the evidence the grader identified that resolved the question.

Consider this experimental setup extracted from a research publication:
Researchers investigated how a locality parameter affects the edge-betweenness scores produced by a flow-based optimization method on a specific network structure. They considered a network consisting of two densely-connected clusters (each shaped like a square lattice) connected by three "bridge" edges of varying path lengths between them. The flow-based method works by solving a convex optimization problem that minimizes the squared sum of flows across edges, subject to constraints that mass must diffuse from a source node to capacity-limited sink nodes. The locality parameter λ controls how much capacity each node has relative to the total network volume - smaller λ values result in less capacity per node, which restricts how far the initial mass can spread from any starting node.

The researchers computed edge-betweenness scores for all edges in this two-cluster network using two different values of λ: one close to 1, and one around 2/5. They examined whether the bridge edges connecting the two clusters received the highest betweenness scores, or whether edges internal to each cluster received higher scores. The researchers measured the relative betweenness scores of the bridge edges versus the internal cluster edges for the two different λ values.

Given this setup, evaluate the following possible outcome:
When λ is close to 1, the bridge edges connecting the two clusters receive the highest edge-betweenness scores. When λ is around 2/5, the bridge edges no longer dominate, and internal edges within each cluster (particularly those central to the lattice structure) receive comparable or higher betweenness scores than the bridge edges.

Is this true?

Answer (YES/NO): YES